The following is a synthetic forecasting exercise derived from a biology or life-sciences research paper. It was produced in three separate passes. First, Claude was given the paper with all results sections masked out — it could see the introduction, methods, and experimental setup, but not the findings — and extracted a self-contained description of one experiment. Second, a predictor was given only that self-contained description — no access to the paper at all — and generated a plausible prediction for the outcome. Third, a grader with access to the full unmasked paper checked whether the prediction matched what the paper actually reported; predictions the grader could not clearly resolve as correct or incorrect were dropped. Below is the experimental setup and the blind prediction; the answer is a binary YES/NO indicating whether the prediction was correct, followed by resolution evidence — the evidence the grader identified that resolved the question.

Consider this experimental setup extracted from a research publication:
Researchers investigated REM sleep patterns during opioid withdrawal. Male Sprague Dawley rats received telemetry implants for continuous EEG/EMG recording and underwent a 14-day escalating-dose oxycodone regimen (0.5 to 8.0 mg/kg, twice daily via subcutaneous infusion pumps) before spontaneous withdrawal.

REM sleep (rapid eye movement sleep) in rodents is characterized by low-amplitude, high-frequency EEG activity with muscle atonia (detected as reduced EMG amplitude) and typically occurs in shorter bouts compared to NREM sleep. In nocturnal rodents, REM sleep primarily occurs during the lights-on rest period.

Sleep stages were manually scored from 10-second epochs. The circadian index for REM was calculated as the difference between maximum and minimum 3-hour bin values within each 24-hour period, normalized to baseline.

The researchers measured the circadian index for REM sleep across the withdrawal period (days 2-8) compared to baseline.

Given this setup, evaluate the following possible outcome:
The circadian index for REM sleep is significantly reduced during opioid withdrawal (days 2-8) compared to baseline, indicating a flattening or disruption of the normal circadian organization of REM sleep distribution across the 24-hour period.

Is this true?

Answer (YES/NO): YES